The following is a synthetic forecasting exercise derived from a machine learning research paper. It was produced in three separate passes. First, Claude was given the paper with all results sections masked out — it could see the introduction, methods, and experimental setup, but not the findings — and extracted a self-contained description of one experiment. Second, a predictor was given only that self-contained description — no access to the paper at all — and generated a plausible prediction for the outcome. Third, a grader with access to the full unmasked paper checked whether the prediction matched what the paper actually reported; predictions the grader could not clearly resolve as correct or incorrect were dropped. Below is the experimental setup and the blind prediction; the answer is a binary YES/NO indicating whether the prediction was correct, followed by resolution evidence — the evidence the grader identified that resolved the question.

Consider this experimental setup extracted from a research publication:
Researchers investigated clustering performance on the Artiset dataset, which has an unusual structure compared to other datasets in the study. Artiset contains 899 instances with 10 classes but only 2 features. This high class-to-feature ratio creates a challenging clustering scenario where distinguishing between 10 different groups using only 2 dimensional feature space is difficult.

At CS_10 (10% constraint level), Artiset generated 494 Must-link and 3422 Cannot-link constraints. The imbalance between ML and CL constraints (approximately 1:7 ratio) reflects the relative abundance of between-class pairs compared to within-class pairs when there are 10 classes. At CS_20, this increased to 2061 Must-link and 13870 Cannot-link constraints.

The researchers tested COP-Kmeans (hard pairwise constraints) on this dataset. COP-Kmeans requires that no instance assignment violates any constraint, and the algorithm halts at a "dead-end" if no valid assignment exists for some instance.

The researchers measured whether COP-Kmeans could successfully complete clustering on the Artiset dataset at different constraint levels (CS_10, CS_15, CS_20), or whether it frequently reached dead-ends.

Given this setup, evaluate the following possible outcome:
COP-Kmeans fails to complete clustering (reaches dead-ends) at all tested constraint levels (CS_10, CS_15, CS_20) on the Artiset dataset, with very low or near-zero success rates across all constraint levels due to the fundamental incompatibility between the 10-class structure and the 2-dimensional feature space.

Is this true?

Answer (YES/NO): NO